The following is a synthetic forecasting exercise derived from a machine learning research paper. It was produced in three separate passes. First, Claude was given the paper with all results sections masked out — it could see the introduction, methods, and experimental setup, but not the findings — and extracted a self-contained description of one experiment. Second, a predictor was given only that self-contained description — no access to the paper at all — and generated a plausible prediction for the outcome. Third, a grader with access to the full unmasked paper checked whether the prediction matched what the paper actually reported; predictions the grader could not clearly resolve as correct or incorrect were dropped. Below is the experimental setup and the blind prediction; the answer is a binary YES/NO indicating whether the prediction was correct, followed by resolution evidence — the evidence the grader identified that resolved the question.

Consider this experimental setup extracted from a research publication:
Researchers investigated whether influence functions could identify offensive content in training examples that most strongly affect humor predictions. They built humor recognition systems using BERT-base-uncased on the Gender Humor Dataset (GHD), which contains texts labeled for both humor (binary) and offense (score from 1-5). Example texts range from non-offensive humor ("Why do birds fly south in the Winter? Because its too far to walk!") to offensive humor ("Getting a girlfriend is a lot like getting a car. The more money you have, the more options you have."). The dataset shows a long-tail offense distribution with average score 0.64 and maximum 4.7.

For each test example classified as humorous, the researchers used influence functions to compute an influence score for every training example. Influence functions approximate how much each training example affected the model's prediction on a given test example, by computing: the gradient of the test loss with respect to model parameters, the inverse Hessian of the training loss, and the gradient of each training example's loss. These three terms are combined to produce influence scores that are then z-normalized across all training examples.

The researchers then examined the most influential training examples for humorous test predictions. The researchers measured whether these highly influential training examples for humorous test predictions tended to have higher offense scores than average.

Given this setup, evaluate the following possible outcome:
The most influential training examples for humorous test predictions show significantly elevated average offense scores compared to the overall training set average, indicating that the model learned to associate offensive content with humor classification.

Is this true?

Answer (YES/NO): YES